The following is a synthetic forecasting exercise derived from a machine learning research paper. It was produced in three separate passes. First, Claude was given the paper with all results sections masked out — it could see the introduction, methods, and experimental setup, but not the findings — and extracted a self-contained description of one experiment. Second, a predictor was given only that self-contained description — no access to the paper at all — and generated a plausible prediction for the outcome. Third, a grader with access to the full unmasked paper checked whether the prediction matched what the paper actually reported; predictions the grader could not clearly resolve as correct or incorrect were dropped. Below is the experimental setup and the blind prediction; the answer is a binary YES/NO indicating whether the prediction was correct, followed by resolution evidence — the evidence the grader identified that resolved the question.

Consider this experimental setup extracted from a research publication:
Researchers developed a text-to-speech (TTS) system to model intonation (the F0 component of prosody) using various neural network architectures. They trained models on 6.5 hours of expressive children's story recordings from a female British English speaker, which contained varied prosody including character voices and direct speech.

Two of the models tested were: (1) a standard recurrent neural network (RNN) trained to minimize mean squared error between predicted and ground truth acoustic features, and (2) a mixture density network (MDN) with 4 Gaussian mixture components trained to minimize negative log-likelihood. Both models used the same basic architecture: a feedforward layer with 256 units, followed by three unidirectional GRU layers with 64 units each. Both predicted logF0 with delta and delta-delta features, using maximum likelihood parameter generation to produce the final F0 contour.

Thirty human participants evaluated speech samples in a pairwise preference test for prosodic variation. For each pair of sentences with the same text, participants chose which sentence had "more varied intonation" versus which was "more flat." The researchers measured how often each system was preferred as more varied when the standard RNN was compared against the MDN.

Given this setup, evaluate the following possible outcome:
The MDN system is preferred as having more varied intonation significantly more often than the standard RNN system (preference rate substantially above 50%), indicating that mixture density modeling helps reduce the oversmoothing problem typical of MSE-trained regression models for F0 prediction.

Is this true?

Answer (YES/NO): NO